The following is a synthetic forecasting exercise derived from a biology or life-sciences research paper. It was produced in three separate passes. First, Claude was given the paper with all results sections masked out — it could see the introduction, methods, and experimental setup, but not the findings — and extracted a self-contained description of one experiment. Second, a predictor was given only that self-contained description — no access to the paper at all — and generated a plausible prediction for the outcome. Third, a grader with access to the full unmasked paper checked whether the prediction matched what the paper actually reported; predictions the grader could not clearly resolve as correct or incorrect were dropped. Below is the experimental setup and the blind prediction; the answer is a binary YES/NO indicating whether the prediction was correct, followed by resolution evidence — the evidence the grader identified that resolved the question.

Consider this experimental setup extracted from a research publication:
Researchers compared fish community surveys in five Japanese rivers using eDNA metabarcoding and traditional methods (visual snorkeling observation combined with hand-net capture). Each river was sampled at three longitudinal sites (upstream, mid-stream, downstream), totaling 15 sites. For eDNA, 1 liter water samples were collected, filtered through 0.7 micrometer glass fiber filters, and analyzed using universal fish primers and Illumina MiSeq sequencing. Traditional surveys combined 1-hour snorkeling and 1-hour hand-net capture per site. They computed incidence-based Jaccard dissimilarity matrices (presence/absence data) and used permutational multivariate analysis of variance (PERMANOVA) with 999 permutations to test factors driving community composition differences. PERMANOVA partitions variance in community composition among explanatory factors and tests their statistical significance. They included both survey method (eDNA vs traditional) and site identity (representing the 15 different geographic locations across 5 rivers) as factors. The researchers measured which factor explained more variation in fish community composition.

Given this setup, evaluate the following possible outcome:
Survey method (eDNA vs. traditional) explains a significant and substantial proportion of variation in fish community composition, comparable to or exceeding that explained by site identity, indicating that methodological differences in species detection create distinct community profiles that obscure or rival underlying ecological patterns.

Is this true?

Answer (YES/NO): NO